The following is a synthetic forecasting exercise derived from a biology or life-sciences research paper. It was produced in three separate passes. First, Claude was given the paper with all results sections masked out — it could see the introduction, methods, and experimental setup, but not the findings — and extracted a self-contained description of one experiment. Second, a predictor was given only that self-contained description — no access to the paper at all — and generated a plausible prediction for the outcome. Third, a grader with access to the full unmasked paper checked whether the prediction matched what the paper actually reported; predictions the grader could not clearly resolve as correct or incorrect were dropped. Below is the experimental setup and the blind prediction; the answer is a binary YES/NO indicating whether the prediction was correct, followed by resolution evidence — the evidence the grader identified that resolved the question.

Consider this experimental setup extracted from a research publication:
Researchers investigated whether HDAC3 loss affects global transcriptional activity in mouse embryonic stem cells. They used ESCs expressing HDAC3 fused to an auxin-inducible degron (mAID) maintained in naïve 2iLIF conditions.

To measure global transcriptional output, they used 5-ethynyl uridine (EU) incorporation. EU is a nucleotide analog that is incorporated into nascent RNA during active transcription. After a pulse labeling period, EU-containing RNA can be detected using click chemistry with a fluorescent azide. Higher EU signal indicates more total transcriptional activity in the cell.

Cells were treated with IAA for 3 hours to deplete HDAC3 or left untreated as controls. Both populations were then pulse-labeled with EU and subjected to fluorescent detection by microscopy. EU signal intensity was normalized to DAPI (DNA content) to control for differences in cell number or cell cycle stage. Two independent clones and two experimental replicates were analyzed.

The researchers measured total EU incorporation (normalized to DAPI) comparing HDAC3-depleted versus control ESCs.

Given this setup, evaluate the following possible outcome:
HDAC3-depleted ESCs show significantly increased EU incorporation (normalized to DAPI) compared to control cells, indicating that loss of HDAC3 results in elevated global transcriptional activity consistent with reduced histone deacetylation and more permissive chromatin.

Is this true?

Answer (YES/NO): NO